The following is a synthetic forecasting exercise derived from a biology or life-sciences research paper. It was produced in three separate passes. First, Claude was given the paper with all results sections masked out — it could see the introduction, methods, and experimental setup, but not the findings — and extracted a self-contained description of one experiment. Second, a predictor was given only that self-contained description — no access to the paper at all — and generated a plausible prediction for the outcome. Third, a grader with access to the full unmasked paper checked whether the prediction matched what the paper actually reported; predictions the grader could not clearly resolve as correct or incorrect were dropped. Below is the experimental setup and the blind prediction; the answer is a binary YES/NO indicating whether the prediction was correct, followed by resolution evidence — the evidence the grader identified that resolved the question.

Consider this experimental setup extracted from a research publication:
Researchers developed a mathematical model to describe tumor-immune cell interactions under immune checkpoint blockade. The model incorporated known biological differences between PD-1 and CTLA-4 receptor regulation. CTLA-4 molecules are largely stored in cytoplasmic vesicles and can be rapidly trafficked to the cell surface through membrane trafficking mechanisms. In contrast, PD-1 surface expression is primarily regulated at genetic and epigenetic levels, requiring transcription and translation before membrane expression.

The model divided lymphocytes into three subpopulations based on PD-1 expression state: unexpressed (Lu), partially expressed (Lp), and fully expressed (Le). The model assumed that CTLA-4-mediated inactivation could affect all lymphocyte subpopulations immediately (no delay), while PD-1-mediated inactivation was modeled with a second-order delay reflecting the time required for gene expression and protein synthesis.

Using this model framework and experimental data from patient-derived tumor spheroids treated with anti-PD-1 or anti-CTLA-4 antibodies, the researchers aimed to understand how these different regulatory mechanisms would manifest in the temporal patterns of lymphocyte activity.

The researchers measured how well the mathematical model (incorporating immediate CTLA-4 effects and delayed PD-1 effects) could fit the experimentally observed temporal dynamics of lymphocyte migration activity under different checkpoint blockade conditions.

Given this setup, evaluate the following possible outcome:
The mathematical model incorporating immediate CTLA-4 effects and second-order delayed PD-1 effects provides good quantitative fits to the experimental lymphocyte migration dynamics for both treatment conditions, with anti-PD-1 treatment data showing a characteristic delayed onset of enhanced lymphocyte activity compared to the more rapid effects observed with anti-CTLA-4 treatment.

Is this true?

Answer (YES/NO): NO